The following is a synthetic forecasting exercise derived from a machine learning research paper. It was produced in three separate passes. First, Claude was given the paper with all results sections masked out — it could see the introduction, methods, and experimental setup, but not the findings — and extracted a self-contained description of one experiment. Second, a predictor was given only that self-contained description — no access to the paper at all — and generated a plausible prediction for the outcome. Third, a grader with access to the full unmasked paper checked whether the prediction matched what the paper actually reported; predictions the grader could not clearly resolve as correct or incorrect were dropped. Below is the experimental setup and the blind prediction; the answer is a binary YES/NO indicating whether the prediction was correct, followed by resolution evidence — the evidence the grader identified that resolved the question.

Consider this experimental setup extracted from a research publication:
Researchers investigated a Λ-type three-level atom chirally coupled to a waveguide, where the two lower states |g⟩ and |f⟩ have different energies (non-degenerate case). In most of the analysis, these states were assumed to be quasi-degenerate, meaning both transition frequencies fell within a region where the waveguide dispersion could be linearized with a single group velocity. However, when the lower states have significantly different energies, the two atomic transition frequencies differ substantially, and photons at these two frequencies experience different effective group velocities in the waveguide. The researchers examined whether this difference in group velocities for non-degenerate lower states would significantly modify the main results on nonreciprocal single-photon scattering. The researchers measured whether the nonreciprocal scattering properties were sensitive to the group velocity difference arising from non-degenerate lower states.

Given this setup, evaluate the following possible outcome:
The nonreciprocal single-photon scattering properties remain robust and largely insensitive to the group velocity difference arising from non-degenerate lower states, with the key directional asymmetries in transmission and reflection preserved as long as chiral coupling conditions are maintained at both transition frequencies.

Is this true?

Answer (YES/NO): YES